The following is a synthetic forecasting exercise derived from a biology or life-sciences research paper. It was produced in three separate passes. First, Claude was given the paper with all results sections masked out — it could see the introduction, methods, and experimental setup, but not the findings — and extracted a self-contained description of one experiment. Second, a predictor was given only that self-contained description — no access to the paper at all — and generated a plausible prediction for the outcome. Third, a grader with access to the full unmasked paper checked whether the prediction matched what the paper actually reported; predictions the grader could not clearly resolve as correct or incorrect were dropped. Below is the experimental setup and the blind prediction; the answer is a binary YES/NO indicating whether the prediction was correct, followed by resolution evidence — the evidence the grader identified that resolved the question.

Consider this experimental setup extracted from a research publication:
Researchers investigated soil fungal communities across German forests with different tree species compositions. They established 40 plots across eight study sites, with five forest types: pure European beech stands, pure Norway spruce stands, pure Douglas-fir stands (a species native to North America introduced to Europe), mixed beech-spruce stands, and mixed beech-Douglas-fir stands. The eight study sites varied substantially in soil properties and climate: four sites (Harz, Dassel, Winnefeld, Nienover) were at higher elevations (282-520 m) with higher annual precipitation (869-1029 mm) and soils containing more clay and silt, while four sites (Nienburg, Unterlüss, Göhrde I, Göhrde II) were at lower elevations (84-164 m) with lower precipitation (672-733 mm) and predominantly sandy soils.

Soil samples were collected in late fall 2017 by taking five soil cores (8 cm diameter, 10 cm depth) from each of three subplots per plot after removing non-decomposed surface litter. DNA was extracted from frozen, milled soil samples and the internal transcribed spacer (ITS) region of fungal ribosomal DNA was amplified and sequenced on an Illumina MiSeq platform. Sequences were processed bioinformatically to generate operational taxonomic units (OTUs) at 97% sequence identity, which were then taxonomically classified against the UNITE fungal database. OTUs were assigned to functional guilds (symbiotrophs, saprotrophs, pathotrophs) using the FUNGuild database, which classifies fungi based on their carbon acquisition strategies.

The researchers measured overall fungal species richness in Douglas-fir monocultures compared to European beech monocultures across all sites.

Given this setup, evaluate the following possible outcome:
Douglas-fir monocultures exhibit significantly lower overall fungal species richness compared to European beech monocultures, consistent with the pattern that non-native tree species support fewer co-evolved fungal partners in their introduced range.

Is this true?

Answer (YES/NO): NO